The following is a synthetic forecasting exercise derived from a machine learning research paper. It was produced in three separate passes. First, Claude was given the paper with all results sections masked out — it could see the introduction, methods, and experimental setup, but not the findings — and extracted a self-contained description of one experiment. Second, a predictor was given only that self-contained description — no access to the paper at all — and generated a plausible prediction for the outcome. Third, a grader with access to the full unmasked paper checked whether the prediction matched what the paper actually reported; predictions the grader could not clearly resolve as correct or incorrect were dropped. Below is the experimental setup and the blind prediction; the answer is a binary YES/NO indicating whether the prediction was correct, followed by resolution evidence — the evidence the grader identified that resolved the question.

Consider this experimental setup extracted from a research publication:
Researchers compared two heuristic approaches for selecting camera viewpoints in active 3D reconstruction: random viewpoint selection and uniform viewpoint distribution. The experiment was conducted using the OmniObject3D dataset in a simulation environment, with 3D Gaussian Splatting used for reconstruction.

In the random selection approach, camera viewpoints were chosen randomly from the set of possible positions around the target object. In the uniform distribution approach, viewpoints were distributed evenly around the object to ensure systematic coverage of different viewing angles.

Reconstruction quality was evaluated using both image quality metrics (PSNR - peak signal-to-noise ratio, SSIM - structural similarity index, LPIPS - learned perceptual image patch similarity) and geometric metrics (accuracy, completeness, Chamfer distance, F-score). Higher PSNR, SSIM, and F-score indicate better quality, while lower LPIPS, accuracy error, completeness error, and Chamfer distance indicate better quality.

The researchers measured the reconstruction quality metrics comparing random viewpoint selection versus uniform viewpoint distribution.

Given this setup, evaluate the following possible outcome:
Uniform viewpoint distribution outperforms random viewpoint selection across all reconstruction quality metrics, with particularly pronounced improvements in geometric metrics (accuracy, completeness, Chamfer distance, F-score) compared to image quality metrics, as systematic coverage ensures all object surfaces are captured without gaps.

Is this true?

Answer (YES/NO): YES